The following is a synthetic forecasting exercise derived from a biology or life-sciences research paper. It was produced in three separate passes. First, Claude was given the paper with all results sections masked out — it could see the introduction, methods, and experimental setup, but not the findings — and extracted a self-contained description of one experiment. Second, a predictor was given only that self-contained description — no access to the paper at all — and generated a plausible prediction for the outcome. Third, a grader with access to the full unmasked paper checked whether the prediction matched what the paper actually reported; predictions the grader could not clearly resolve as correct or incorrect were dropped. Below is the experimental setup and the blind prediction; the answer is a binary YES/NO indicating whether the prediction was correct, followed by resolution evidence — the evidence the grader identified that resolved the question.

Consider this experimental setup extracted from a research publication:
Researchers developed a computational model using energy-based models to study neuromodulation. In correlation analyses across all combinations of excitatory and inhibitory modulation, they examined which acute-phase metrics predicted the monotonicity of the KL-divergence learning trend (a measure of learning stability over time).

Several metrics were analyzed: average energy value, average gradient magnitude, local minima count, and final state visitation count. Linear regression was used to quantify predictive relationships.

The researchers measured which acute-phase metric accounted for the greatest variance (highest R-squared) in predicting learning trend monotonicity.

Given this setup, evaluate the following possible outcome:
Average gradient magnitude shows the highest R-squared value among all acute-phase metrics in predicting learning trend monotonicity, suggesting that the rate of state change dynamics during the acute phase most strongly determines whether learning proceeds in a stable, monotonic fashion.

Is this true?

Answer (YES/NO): NO